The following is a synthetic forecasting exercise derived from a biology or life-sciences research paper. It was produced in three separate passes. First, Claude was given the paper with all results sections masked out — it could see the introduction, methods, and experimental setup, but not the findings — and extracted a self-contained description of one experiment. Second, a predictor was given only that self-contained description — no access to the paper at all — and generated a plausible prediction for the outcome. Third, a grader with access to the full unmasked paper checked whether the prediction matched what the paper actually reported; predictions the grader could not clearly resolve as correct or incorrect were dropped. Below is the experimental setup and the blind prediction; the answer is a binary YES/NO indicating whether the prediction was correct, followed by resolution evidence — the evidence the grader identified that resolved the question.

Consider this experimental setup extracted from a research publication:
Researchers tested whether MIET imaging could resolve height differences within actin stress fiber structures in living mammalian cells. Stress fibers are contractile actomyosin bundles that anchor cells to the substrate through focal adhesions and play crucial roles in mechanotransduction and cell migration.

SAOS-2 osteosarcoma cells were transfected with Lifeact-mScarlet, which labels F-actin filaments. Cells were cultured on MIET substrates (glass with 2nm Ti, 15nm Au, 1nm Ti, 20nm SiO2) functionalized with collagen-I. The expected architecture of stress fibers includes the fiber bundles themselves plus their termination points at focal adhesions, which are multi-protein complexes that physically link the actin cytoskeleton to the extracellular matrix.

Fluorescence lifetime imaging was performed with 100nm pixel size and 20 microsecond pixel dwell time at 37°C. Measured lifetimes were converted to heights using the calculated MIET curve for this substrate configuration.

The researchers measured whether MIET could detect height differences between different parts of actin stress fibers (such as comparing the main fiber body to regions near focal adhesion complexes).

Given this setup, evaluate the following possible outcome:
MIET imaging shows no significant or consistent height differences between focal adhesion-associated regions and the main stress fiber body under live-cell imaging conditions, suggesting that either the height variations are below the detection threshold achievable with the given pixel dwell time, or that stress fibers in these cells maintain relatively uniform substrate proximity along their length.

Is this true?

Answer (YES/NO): NO